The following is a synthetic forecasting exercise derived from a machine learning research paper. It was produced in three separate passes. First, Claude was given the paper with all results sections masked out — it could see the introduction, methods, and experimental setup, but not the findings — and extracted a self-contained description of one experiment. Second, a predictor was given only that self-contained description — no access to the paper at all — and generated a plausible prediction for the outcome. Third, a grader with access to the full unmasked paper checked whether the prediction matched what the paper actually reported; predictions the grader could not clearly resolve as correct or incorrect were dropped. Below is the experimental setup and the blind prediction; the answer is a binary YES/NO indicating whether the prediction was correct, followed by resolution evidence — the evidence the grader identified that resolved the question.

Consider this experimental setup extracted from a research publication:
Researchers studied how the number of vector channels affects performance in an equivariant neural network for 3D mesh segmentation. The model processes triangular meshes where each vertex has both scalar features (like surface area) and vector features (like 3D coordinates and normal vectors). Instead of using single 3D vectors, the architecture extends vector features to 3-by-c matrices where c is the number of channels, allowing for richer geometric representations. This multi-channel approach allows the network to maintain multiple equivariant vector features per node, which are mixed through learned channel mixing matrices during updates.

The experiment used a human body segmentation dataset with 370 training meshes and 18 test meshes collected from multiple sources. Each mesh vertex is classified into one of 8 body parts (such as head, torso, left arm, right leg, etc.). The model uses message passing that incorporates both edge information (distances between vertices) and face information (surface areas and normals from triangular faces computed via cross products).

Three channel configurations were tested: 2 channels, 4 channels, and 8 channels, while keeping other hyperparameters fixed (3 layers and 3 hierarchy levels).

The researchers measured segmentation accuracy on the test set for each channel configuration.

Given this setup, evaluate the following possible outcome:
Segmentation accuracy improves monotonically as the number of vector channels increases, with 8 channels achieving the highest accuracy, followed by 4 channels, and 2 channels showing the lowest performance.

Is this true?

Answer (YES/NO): NO